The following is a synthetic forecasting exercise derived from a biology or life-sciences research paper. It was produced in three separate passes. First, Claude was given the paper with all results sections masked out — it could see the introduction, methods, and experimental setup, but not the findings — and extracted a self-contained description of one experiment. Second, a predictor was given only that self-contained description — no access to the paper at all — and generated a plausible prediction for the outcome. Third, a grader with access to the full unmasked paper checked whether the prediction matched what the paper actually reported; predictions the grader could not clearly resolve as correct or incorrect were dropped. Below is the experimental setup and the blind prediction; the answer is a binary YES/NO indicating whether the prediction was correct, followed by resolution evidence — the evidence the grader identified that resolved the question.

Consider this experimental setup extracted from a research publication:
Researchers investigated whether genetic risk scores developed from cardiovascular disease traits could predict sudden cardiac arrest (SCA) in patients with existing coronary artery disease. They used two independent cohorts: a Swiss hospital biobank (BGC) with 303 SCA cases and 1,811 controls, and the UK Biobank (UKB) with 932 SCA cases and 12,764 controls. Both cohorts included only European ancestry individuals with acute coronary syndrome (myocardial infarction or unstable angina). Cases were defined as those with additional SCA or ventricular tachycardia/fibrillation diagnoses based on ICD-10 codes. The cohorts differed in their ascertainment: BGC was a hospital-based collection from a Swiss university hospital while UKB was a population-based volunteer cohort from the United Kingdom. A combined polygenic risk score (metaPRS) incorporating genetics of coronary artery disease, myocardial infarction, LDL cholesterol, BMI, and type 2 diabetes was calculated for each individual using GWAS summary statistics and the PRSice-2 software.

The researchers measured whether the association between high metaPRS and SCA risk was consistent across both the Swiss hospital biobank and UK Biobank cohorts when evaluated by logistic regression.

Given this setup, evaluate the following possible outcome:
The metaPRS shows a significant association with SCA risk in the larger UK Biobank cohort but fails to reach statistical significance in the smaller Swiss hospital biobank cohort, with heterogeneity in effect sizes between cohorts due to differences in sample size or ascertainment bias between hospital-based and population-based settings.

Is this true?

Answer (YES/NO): NO